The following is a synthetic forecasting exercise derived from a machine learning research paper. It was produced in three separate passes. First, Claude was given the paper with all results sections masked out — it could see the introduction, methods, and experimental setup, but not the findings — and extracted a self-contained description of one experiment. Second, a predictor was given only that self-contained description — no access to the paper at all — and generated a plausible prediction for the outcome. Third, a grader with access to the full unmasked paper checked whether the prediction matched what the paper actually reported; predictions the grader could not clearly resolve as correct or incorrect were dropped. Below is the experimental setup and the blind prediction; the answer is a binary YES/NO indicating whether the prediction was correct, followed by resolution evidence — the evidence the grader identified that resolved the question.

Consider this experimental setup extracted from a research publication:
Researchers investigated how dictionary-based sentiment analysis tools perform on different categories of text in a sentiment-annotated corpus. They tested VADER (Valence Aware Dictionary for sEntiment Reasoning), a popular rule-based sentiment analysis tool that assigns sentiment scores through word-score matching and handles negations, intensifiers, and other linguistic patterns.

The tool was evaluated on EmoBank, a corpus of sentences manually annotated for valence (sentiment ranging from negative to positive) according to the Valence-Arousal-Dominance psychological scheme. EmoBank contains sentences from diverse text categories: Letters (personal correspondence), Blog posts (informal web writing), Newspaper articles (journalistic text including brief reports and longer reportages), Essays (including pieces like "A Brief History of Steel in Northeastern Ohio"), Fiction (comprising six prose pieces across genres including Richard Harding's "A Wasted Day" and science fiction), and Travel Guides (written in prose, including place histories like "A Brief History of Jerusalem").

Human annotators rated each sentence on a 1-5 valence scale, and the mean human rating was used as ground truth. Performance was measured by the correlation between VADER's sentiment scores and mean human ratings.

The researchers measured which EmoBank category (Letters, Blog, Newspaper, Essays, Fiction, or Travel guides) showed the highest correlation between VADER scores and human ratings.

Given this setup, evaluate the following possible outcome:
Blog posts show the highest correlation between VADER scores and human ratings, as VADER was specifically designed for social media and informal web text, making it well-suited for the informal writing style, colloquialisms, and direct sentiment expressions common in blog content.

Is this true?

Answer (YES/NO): NO